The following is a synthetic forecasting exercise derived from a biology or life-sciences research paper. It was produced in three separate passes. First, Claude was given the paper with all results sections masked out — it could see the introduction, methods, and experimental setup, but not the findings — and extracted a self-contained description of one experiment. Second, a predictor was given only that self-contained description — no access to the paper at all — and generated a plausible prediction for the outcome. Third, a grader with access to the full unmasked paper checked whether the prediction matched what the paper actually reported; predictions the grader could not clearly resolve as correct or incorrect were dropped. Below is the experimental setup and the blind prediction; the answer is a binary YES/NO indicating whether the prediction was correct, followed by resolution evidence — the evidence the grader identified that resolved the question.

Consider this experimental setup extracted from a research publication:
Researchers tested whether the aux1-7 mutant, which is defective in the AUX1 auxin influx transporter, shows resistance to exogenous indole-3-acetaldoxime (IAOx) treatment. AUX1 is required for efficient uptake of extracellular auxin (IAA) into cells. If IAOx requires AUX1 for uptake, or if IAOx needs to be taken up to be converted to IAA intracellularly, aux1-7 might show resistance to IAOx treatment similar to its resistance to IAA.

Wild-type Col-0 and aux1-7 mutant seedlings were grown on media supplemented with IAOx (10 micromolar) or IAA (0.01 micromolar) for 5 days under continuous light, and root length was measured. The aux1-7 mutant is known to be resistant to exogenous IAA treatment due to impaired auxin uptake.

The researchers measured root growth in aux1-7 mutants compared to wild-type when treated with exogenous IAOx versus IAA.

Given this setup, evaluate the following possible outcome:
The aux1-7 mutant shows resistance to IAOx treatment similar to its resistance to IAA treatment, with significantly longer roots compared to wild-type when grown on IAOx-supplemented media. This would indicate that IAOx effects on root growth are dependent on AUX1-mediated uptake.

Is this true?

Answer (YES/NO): YES